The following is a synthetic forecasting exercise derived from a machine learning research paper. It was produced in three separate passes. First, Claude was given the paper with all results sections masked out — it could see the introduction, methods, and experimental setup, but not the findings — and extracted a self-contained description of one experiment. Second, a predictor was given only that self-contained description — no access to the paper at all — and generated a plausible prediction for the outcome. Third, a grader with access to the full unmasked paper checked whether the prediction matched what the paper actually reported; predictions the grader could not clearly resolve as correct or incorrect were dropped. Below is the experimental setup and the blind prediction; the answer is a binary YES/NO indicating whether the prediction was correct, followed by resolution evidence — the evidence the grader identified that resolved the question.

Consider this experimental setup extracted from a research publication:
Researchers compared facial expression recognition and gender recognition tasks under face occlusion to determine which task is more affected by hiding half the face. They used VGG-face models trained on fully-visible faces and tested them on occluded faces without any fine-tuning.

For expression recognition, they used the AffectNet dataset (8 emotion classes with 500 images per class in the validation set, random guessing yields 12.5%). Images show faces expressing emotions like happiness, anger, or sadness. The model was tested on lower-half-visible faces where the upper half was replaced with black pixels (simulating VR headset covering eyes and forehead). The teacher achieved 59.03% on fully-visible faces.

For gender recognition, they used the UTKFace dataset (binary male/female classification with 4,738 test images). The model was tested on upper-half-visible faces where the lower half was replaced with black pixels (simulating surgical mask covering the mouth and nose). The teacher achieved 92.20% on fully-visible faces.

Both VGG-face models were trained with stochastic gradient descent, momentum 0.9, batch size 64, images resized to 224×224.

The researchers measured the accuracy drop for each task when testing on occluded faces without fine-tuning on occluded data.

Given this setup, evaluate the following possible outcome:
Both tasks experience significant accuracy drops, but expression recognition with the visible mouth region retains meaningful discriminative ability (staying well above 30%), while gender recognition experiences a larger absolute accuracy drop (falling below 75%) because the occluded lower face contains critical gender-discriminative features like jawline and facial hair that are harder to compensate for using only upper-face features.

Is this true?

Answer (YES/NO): NO